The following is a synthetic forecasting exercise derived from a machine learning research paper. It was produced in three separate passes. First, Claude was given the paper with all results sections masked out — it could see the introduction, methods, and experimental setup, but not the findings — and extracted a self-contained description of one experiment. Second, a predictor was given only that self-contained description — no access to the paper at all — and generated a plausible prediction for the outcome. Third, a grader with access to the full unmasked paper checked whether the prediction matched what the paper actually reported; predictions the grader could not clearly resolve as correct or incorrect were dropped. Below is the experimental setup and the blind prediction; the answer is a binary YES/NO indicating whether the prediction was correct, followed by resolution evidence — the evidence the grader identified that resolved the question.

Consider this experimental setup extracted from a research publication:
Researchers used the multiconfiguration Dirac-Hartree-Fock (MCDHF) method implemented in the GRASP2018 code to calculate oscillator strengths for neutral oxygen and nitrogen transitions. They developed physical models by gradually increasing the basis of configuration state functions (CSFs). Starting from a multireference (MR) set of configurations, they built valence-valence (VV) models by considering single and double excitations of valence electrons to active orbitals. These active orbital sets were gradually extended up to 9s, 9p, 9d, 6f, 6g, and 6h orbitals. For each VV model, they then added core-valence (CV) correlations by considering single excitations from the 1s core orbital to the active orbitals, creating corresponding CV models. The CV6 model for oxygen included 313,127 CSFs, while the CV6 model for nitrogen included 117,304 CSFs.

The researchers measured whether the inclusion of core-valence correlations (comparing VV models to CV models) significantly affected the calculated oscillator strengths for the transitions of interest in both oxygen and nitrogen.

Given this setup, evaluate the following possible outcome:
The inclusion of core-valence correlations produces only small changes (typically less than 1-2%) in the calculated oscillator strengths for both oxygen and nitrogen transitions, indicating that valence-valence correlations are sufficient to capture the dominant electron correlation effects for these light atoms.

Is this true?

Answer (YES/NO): YES